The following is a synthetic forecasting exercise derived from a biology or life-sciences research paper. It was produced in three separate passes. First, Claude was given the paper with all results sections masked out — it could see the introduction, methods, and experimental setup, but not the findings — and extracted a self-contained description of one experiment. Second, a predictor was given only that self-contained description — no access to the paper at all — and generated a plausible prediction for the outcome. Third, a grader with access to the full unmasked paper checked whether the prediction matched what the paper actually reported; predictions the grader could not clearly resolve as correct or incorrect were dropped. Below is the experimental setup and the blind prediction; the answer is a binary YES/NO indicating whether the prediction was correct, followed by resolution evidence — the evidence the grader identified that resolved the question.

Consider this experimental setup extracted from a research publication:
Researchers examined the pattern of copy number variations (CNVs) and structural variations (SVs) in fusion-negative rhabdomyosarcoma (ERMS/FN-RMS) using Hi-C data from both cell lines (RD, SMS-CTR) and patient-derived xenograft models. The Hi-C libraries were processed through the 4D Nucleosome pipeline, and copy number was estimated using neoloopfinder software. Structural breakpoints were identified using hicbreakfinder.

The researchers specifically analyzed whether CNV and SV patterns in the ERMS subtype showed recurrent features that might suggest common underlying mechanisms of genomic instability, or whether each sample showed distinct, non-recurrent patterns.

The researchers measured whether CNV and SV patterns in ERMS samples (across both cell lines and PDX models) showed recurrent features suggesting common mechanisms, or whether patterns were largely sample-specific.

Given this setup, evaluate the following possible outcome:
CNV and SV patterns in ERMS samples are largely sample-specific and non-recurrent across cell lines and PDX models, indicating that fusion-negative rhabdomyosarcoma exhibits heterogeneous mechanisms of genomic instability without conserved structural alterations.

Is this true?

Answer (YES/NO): NO